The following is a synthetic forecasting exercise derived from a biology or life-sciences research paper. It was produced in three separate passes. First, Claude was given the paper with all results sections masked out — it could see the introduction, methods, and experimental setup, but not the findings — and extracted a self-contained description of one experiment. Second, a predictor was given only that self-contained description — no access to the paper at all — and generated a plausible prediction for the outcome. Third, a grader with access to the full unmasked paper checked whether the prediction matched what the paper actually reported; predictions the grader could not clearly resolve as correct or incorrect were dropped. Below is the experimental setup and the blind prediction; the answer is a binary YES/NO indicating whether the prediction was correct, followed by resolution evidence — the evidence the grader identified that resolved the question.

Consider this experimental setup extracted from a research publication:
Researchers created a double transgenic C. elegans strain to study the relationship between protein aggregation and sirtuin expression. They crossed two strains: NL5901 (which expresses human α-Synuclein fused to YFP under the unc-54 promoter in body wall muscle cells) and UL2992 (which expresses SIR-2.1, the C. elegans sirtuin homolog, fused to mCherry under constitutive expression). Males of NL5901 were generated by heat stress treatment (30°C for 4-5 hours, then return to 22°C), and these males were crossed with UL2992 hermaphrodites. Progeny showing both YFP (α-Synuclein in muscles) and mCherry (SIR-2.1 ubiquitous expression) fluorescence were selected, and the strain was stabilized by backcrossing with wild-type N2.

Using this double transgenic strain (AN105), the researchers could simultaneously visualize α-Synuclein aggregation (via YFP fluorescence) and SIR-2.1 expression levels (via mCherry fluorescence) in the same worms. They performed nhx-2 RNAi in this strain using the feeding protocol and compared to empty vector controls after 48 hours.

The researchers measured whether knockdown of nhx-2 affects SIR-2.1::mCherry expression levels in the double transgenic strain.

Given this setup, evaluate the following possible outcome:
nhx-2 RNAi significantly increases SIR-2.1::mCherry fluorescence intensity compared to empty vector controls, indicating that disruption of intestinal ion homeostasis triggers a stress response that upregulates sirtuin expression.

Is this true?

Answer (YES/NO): YES